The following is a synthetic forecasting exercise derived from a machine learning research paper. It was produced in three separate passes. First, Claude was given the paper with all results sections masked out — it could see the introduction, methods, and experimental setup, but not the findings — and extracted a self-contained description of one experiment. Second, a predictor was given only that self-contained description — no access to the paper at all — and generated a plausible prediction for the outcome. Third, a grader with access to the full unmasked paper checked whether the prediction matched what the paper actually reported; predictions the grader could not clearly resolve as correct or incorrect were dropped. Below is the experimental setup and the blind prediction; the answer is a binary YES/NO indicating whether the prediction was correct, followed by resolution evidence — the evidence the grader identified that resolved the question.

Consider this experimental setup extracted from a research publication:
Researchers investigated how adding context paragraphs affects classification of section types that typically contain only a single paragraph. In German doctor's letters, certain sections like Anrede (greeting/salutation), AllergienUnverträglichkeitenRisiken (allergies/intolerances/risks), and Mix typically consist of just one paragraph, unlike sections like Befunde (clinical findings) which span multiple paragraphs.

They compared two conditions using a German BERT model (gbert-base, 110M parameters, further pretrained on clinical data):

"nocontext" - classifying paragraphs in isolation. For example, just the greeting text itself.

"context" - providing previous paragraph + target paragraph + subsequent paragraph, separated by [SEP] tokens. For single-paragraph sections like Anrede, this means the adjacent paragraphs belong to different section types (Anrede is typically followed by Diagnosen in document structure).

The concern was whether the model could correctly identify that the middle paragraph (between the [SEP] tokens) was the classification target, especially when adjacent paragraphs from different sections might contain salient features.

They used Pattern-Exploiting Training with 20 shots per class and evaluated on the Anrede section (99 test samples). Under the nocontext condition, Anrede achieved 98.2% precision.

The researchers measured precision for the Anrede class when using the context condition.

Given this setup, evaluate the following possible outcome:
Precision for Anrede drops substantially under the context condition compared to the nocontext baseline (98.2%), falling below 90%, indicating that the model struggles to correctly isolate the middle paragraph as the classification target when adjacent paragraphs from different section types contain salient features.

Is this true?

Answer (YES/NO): YES